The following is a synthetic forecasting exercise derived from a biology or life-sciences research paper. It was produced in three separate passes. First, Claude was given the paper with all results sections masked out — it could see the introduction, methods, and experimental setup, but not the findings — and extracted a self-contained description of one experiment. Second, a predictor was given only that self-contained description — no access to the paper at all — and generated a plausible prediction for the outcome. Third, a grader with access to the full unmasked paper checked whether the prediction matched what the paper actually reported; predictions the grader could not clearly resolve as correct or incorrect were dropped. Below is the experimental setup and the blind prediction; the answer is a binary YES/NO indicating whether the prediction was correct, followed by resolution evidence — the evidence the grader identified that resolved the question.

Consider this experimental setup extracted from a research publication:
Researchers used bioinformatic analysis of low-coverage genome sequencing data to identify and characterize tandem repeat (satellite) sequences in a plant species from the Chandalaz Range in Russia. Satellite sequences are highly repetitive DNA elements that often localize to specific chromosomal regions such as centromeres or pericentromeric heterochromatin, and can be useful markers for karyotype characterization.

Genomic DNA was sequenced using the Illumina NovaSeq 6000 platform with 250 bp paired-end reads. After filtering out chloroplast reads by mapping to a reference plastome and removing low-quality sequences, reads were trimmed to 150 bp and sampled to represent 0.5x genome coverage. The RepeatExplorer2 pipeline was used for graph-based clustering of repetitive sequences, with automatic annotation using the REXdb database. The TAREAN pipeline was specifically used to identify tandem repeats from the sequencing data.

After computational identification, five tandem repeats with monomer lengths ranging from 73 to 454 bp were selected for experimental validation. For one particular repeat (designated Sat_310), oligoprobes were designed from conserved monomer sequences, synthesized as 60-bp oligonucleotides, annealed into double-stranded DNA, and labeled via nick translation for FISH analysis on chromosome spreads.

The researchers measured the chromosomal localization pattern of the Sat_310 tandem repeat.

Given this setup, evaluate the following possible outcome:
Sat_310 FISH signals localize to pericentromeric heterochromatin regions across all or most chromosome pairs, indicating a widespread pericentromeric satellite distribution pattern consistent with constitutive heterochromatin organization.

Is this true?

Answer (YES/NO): NO